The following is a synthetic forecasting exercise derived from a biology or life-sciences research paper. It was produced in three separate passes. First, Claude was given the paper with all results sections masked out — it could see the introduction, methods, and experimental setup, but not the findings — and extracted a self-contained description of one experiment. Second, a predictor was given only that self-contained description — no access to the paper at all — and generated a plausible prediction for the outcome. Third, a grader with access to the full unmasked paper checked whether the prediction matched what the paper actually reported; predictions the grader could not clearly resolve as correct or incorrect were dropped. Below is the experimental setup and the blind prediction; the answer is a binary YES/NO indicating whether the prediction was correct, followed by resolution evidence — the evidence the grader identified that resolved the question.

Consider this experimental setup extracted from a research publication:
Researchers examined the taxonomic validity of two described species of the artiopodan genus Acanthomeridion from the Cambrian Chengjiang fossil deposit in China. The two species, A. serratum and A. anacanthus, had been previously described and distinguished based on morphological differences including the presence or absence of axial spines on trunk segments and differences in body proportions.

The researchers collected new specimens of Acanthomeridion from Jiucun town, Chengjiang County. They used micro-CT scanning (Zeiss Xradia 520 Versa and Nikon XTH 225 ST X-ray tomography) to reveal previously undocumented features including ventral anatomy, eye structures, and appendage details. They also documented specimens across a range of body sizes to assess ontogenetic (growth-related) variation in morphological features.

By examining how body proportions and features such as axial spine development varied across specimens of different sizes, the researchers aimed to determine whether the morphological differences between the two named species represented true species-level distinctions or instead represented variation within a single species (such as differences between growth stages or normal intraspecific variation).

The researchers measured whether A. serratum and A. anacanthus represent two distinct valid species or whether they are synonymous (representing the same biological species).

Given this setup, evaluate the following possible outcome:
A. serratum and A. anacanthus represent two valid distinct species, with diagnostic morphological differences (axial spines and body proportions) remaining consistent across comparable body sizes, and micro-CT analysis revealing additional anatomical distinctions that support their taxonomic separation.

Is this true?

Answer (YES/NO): NO